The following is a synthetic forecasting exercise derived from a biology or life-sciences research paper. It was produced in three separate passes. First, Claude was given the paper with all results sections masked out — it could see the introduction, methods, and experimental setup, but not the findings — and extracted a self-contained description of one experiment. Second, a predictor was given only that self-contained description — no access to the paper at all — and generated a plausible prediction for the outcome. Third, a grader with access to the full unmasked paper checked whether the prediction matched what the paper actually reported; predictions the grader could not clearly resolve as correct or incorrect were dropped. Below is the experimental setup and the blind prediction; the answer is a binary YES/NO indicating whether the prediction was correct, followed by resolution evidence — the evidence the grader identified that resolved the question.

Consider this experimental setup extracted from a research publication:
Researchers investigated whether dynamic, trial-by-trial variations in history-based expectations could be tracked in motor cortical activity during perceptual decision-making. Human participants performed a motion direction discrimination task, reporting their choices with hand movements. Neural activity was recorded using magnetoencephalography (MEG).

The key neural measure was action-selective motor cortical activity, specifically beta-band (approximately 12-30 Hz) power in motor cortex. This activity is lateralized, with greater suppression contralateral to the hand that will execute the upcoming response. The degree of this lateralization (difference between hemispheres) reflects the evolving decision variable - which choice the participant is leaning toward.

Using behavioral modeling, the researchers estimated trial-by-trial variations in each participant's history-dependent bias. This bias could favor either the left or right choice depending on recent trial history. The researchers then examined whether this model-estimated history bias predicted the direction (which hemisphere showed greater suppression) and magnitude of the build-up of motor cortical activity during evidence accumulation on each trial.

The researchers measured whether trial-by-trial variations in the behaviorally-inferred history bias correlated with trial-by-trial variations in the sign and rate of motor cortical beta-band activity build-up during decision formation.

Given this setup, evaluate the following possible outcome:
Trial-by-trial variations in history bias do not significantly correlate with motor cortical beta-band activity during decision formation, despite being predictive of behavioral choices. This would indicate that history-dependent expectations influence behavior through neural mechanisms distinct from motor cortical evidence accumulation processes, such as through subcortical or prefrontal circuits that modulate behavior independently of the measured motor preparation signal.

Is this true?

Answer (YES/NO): NO